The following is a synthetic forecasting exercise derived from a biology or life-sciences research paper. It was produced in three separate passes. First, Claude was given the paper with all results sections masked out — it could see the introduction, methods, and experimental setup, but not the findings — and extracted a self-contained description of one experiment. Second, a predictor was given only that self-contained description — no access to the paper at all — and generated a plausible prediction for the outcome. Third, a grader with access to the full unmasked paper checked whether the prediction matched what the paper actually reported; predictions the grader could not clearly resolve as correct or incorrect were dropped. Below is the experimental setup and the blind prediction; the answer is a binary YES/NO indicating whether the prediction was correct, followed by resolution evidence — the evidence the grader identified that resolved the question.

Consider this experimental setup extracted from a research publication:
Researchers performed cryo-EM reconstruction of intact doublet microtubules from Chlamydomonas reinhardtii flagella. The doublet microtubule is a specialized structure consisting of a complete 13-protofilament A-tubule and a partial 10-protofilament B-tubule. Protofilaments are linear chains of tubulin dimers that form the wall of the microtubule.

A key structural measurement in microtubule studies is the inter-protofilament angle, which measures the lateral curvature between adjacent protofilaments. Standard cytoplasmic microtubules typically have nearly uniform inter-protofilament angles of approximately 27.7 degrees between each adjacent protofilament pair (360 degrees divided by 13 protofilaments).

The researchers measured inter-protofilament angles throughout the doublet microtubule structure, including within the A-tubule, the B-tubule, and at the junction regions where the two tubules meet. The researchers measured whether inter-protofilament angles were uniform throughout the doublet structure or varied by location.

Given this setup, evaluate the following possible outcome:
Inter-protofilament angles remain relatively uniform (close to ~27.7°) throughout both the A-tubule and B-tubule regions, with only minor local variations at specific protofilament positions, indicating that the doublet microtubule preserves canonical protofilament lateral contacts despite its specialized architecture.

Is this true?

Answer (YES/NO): NO